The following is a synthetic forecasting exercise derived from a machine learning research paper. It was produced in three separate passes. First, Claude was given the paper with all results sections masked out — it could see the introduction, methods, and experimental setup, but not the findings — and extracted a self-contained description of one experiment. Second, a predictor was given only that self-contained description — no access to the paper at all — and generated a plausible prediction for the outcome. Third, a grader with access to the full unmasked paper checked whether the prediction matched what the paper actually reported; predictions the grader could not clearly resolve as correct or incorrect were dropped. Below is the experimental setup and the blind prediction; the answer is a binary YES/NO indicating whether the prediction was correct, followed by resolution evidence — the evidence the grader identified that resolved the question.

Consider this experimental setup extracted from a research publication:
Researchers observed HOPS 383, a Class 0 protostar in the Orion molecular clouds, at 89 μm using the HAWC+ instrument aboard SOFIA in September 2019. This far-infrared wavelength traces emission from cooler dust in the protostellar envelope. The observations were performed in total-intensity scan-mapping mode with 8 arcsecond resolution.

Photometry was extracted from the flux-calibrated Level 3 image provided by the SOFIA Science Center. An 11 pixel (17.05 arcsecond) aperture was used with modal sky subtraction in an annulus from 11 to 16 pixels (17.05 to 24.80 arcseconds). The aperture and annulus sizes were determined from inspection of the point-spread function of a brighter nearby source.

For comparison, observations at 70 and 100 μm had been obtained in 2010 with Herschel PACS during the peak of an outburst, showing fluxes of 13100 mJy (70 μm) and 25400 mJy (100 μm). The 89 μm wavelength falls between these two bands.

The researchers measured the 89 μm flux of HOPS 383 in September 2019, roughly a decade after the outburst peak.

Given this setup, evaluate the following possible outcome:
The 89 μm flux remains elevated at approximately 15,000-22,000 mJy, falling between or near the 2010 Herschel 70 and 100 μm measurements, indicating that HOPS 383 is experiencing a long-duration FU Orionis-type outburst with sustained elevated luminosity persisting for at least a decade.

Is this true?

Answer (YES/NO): NO